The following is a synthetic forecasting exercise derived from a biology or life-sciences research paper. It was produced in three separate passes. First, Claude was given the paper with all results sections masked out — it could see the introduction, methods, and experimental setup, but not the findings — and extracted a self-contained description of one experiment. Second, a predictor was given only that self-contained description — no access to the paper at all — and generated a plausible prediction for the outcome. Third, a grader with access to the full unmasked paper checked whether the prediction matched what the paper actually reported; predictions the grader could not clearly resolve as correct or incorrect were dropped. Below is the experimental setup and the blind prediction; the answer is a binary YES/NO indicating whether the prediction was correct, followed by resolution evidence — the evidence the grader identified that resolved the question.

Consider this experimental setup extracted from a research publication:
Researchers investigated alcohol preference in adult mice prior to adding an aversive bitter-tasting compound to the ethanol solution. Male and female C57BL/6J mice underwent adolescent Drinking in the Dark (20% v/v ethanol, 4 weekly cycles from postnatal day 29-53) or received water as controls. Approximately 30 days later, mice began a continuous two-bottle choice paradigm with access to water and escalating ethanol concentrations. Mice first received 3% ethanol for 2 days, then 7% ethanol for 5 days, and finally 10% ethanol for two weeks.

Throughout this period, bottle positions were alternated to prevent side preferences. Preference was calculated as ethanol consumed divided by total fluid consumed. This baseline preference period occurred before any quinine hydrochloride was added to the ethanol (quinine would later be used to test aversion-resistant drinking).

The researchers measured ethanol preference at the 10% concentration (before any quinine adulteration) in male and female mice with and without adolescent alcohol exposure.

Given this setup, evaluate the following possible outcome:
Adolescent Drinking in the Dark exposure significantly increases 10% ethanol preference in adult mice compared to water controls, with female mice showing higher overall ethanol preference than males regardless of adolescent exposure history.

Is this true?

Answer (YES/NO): NO